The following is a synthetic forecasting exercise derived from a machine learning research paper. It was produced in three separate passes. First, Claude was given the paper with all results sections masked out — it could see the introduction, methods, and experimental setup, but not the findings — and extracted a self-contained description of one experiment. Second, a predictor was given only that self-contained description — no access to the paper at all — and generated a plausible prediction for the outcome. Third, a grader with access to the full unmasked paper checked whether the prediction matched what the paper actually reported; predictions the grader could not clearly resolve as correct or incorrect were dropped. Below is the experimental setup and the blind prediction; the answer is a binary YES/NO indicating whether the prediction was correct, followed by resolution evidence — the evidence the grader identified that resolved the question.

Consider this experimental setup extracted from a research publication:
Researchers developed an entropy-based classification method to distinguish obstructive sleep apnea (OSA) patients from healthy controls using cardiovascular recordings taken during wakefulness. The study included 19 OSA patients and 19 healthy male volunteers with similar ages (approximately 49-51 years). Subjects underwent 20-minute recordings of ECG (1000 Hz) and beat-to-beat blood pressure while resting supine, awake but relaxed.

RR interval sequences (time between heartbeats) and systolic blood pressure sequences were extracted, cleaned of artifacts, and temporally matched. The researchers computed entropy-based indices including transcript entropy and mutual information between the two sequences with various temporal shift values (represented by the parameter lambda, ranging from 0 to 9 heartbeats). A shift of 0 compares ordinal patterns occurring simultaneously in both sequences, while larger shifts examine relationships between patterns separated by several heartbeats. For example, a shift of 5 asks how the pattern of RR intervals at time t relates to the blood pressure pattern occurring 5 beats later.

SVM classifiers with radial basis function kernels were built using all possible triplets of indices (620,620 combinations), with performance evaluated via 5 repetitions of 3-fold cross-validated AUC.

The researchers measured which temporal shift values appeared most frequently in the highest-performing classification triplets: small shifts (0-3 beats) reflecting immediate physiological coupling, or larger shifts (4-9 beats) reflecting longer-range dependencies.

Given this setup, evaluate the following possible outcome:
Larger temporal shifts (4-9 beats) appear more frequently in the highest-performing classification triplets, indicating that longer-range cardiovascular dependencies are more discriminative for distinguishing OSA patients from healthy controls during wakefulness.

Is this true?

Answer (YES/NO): YES